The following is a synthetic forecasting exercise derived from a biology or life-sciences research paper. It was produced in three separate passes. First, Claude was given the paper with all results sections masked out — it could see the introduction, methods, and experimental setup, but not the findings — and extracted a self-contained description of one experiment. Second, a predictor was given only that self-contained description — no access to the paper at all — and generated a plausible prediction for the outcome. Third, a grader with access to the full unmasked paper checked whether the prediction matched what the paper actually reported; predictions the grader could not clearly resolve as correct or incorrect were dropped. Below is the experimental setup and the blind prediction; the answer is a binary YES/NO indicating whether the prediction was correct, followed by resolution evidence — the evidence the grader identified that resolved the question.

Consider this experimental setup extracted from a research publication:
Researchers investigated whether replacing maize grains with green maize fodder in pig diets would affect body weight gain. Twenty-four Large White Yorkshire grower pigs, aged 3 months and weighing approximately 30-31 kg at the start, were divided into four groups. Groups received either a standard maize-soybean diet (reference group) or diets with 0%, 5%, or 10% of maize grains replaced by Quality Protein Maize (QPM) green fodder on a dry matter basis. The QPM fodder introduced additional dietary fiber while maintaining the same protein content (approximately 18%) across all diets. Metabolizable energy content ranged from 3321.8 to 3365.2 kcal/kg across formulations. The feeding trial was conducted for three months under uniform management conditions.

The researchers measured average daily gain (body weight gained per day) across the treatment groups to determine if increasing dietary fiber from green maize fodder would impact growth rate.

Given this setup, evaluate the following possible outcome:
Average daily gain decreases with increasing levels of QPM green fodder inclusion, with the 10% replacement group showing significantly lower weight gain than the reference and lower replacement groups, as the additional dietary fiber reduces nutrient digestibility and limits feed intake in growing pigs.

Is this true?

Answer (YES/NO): NO